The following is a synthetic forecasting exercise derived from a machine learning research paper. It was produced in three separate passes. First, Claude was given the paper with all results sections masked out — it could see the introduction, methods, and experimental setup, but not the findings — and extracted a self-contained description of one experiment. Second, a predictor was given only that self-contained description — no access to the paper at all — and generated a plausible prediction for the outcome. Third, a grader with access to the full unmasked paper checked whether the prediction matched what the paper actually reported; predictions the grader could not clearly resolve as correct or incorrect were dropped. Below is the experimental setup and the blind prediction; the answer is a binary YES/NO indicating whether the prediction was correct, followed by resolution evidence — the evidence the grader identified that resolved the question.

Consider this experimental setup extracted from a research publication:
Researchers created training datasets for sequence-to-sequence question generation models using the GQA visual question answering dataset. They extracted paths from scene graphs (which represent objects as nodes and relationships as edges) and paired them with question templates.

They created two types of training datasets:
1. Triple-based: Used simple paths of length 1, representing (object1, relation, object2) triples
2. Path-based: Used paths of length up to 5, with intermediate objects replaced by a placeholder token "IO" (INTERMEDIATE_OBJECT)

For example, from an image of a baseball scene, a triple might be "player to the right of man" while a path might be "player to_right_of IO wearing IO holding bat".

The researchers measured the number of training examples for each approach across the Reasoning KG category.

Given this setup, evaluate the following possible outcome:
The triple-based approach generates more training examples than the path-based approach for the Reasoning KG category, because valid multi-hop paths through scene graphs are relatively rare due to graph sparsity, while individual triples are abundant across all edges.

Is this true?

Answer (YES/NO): NO